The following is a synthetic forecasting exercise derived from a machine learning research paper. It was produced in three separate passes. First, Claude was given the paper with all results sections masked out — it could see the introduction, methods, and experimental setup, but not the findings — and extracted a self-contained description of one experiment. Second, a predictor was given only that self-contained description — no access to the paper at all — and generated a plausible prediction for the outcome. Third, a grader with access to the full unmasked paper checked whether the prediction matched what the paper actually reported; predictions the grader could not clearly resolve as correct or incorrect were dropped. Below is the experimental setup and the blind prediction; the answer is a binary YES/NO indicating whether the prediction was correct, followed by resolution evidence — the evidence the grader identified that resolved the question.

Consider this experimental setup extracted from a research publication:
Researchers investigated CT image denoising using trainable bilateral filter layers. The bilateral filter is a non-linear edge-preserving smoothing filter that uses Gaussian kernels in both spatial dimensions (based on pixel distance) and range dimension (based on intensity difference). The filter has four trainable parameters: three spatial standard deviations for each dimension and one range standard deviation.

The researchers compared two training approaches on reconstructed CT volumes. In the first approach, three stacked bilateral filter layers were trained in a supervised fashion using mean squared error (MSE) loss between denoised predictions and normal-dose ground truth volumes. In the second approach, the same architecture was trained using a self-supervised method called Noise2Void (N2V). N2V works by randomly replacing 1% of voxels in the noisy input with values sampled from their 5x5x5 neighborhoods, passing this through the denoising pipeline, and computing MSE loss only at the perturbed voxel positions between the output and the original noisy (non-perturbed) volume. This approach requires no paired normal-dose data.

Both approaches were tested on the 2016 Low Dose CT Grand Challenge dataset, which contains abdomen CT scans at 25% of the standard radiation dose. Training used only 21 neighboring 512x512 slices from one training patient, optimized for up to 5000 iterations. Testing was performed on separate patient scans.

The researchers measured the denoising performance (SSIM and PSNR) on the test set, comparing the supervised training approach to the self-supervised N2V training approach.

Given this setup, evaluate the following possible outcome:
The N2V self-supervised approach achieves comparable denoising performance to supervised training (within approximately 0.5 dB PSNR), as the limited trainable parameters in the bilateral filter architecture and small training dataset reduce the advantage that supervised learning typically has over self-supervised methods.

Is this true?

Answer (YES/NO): NO